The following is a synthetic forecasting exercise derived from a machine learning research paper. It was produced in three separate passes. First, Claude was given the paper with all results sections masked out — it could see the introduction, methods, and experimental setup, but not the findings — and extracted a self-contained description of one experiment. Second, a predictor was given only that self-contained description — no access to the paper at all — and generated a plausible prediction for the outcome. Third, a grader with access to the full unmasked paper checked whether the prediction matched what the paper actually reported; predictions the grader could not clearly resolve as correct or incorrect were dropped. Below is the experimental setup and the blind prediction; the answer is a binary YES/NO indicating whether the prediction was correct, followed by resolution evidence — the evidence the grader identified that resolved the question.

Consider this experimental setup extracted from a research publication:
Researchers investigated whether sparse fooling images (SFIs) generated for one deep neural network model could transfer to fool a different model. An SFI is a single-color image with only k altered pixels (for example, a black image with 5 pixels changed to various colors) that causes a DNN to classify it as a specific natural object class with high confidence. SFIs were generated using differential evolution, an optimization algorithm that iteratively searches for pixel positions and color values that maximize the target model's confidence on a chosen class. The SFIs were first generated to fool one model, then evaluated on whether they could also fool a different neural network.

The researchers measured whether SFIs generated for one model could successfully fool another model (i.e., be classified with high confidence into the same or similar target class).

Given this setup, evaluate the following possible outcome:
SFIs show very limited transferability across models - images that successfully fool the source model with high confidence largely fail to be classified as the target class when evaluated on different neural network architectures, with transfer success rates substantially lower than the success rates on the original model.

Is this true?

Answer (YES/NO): YES